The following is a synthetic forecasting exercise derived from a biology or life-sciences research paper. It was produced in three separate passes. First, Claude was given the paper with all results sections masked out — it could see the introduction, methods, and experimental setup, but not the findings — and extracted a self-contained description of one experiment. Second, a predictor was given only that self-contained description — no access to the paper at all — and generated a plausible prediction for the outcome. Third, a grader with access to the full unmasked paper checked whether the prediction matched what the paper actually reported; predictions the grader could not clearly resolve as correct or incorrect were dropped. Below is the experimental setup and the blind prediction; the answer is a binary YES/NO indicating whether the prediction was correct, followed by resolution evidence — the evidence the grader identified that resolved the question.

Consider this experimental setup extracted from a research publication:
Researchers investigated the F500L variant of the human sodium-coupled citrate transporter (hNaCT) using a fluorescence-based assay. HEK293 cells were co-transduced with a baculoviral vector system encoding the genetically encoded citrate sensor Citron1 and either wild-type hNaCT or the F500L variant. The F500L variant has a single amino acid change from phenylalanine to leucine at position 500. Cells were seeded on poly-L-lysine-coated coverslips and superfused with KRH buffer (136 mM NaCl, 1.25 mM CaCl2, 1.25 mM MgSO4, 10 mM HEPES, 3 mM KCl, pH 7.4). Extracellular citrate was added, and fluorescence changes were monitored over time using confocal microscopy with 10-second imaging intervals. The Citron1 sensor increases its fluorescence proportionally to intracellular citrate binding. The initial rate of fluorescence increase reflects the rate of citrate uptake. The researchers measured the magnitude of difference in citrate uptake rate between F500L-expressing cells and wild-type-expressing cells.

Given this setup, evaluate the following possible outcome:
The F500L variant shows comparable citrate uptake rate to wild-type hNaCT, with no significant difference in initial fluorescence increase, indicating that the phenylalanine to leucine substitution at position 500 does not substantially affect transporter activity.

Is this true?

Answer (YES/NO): NO